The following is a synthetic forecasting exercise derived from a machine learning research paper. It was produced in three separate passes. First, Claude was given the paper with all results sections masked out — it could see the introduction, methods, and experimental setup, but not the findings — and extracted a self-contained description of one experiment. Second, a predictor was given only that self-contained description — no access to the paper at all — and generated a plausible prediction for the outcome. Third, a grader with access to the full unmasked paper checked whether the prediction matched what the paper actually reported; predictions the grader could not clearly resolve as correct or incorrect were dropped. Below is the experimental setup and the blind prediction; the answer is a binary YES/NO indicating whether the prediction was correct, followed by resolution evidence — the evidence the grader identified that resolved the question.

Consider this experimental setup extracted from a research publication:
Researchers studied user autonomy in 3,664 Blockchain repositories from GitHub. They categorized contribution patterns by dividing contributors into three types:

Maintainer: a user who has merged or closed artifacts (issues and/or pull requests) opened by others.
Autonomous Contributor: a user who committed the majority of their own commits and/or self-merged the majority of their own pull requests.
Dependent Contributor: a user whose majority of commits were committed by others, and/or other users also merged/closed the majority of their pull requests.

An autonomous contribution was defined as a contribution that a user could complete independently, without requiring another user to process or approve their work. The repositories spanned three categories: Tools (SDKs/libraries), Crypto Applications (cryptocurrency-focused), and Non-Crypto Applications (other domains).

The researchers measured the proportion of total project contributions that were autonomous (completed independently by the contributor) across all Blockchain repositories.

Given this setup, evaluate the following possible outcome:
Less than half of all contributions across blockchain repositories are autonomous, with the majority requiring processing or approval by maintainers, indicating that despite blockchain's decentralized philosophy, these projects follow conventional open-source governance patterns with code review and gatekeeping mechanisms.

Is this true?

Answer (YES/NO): YES